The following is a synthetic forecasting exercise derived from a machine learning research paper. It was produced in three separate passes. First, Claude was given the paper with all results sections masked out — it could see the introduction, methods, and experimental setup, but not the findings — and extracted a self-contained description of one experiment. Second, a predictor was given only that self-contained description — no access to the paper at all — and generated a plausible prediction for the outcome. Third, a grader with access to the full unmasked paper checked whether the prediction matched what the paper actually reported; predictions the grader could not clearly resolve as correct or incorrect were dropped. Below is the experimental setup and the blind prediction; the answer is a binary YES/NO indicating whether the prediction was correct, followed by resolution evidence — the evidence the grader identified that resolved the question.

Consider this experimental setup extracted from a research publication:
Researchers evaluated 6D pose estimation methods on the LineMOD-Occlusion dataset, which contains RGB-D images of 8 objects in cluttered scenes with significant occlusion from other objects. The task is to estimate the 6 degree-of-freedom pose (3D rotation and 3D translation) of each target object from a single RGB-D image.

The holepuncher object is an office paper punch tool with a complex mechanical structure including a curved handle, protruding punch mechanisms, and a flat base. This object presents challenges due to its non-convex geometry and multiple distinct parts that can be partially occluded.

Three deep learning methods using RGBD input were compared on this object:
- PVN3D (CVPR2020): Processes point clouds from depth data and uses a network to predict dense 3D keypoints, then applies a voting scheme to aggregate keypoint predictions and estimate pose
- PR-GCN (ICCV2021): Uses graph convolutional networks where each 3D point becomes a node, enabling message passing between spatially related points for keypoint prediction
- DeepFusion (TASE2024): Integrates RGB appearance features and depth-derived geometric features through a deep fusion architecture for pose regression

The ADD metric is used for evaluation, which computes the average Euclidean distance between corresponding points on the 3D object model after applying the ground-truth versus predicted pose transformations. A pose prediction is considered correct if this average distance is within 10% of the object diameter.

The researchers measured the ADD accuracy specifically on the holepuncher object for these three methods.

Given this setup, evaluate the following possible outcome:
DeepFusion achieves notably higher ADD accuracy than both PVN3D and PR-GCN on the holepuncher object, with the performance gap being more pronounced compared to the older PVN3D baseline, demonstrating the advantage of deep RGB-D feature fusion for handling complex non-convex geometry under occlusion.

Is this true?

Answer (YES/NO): NO